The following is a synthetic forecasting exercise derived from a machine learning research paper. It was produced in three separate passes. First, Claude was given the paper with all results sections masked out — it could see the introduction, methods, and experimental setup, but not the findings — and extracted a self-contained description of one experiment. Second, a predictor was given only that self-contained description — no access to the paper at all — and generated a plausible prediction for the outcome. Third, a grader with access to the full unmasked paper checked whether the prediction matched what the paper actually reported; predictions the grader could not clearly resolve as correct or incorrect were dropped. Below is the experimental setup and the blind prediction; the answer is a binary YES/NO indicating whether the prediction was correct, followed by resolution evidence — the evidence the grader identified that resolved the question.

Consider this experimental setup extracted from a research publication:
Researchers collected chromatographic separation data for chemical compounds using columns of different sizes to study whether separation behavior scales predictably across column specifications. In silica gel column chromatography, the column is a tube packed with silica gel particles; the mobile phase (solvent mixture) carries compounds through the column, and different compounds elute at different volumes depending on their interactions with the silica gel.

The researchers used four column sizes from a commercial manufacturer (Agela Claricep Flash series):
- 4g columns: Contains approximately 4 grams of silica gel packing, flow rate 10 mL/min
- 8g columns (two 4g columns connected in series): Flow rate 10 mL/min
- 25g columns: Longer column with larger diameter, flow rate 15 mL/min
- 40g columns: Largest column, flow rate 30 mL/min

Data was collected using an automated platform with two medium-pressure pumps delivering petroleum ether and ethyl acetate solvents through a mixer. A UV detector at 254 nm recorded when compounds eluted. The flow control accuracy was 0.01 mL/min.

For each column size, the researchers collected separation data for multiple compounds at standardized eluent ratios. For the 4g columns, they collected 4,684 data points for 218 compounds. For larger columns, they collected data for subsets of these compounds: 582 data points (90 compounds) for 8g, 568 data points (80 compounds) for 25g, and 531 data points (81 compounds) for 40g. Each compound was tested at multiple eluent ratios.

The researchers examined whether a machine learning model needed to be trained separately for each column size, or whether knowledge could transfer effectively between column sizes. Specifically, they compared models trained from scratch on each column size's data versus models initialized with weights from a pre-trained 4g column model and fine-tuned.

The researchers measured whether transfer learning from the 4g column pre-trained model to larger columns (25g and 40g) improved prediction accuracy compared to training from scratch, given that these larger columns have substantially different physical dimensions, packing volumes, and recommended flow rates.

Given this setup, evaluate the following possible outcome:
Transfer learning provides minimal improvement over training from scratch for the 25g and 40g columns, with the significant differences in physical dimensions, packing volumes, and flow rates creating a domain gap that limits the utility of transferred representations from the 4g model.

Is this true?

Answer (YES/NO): NO